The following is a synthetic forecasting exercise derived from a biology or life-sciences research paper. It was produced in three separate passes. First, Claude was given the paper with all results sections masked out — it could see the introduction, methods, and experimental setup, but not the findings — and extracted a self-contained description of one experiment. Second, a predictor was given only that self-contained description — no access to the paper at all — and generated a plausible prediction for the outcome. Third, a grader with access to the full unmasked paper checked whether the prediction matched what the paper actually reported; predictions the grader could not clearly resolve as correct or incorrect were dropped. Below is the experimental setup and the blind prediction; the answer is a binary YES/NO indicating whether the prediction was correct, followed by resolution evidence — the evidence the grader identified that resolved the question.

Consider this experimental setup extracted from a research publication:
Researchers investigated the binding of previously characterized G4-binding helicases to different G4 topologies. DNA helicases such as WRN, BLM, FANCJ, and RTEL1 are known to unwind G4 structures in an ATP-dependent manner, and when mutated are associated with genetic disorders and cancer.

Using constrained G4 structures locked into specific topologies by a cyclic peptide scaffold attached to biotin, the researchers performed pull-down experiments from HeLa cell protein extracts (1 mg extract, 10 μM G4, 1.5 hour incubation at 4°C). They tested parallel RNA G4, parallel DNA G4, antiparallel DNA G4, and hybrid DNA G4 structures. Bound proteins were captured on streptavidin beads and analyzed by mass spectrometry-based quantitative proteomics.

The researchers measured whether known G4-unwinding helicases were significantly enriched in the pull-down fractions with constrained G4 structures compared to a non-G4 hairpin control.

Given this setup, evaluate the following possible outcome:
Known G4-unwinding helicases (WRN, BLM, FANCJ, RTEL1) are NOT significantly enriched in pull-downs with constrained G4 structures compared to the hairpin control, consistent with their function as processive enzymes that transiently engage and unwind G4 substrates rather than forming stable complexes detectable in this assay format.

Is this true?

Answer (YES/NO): YES